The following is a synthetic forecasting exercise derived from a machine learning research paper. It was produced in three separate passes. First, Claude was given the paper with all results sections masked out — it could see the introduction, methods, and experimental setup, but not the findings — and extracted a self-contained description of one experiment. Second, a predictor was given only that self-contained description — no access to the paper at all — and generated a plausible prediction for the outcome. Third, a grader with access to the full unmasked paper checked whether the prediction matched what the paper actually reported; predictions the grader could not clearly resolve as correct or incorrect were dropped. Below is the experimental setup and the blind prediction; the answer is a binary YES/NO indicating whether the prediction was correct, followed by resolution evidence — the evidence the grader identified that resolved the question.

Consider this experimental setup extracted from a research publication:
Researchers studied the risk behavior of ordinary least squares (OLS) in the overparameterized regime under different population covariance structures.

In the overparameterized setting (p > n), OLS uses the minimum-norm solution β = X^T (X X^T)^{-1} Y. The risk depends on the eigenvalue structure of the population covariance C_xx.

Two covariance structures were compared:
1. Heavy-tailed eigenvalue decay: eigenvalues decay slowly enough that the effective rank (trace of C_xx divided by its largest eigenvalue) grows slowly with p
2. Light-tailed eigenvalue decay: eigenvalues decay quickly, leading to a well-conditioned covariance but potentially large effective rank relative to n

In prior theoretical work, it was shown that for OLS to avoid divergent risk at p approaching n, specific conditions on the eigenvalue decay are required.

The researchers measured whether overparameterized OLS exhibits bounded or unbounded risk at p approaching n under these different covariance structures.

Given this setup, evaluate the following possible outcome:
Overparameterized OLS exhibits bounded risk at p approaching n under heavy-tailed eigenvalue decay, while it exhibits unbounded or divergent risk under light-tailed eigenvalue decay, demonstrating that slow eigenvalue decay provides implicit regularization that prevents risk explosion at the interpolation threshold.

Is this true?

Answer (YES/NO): YES